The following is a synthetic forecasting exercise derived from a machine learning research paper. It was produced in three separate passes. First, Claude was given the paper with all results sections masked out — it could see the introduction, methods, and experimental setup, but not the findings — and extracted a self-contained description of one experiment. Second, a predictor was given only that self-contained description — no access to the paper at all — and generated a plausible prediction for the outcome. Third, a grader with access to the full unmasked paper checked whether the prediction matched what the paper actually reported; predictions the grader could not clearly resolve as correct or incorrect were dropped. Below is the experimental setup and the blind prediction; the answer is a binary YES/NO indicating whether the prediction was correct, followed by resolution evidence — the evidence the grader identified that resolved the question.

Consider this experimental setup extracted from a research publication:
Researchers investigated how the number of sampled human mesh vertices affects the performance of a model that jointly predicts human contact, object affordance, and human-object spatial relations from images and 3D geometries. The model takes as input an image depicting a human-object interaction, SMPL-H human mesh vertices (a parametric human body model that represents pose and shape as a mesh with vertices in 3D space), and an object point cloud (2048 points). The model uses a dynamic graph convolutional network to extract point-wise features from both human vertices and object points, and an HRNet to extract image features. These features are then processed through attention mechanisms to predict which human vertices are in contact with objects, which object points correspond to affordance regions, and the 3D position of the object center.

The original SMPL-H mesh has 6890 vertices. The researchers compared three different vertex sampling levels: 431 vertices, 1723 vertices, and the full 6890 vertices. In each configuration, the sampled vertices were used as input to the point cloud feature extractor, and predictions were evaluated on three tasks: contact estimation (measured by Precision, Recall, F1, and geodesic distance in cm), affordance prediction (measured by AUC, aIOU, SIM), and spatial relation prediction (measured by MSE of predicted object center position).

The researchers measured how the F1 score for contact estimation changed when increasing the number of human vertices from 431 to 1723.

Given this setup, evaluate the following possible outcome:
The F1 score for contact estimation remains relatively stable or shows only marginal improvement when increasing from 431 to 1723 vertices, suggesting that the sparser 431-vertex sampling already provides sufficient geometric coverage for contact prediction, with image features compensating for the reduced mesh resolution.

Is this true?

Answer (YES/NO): NO